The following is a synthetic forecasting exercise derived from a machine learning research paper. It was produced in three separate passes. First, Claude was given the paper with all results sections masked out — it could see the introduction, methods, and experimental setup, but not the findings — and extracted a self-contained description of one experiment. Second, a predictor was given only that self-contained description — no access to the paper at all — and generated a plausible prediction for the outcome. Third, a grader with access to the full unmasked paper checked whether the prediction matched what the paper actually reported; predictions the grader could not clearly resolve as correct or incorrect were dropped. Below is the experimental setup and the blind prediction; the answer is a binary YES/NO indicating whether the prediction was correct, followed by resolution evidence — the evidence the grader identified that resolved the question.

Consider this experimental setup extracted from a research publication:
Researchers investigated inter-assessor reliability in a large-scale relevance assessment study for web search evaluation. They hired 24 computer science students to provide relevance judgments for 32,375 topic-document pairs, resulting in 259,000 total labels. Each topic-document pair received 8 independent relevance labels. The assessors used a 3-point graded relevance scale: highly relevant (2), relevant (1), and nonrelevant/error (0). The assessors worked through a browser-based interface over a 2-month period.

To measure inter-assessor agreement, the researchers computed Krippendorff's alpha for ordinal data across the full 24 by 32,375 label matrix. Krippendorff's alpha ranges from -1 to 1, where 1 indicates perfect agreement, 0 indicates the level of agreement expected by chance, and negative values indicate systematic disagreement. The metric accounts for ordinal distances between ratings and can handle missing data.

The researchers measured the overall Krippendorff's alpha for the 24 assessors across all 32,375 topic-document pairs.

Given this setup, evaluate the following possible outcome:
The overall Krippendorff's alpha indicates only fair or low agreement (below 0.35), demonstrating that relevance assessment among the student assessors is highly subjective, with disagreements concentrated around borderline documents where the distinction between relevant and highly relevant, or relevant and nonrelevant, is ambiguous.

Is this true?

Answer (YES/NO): NO